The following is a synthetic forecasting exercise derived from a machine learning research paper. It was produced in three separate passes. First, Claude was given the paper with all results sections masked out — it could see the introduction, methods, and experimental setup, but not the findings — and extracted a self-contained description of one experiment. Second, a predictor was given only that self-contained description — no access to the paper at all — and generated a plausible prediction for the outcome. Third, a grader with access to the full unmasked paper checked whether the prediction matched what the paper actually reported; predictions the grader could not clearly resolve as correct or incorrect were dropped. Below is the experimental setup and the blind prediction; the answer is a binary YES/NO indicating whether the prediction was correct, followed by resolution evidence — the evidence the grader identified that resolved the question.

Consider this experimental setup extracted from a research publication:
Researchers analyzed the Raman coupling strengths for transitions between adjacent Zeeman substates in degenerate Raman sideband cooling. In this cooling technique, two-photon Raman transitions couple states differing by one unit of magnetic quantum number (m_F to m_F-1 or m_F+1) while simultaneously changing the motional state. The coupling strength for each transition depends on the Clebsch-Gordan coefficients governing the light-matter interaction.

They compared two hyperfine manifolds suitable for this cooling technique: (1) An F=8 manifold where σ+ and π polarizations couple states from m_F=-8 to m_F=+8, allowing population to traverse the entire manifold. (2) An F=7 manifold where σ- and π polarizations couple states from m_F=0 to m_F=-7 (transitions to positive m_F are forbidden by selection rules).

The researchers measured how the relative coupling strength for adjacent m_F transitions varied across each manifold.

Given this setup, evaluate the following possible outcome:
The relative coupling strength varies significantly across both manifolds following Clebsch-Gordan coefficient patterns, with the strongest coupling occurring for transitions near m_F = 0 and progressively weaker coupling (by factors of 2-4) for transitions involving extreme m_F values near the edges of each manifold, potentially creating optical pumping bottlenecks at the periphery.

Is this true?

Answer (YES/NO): NO